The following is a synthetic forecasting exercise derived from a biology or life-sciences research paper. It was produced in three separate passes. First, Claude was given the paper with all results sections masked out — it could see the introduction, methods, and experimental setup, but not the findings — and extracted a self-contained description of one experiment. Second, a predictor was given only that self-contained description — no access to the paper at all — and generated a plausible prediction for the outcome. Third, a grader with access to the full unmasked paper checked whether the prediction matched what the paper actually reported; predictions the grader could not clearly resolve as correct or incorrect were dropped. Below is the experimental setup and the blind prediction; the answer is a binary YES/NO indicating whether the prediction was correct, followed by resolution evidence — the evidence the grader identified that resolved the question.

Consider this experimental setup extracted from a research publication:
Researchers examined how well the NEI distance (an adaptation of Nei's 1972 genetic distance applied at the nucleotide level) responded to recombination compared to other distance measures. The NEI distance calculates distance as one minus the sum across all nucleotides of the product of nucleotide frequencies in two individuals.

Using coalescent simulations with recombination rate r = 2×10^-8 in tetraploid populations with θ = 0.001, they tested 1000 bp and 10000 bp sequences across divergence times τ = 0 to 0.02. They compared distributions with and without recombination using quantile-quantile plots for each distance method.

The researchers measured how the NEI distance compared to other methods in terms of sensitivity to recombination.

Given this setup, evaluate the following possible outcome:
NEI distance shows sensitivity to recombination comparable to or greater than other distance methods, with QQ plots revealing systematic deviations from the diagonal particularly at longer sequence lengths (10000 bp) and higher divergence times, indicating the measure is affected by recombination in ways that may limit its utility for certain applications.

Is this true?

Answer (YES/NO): NO